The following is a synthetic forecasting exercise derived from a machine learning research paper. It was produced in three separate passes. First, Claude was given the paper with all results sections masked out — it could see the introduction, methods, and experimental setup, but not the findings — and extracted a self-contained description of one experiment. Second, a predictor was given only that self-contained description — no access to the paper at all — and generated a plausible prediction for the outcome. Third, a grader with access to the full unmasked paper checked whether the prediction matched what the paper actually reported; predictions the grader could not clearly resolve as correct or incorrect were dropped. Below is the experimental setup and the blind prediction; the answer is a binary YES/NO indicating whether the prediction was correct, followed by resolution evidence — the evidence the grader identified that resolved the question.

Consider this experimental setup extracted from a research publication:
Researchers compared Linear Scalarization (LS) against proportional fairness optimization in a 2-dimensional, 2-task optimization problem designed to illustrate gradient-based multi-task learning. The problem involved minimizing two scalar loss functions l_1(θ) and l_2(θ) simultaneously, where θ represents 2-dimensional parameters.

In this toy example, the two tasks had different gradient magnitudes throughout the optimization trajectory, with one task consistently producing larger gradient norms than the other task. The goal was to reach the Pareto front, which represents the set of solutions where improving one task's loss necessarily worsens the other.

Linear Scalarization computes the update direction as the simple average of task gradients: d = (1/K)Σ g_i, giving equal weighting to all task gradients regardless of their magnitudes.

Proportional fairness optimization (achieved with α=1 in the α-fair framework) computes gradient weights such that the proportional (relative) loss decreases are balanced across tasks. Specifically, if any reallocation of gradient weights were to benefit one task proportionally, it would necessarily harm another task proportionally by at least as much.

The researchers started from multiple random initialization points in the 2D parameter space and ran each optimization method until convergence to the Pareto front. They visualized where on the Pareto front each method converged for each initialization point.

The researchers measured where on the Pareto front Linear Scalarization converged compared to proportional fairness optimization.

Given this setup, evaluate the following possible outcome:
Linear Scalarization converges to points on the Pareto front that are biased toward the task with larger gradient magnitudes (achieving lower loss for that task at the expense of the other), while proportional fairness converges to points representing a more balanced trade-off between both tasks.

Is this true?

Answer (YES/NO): YES